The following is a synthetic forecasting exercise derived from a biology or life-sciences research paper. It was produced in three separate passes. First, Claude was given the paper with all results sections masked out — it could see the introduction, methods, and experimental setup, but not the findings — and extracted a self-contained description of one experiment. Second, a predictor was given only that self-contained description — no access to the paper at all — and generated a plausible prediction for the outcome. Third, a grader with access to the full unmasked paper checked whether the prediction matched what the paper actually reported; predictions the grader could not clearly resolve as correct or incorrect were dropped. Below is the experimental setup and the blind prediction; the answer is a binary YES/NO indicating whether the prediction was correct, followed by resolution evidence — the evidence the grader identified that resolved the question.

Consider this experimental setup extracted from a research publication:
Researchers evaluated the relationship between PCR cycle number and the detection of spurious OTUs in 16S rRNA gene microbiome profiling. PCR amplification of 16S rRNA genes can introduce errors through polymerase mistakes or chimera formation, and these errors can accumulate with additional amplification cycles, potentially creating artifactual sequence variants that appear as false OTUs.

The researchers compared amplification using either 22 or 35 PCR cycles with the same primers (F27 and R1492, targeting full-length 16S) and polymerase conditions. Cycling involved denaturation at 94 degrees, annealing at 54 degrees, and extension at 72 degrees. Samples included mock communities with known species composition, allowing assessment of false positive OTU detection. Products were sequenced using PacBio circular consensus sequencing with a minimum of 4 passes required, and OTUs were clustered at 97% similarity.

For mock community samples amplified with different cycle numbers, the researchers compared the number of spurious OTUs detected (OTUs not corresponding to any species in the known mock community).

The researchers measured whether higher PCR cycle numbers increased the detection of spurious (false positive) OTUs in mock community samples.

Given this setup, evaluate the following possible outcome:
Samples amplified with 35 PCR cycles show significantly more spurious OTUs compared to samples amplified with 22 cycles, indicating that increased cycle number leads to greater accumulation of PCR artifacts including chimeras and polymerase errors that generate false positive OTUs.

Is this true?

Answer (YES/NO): NO